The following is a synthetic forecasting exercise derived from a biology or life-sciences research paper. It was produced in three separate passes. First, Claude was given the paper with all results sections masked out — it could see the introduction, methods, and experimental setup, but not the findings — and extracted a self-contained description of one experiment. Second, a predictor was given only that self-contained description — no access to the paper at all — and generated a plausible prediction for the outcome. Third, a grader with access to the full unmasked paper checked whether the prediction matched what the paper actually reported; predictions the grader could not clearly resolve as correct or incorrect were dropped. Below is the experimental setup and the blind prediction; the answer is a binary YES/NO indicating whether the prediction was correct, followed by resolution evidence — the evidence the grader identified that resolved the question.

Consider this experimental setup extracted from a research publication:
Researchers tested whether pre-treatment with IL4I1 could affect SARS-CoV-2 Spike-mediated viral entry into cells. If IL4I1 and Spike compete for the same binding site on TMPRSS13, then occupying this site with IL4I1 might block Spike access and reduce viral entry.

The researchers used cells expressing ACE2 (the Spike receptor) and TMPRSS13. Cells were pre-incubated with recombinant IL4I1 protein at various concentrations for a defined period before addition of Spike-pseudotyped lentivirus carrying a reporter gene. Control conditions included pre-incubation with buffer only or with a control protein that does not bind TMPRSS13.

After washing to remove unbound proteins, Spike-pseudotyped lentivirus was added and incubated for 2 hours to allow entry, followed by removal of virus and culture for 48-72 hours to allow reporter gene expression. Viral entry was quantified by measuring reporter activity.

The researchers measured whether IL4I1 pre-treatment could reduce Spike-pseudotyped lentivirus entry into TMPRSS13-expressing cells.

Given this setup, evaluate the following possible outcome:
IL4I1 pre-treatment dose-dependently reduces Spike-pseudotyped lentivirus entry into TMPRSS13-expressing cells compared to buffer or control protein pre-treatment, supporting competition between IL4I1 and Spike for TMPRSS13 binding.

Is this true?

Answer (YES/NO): NO